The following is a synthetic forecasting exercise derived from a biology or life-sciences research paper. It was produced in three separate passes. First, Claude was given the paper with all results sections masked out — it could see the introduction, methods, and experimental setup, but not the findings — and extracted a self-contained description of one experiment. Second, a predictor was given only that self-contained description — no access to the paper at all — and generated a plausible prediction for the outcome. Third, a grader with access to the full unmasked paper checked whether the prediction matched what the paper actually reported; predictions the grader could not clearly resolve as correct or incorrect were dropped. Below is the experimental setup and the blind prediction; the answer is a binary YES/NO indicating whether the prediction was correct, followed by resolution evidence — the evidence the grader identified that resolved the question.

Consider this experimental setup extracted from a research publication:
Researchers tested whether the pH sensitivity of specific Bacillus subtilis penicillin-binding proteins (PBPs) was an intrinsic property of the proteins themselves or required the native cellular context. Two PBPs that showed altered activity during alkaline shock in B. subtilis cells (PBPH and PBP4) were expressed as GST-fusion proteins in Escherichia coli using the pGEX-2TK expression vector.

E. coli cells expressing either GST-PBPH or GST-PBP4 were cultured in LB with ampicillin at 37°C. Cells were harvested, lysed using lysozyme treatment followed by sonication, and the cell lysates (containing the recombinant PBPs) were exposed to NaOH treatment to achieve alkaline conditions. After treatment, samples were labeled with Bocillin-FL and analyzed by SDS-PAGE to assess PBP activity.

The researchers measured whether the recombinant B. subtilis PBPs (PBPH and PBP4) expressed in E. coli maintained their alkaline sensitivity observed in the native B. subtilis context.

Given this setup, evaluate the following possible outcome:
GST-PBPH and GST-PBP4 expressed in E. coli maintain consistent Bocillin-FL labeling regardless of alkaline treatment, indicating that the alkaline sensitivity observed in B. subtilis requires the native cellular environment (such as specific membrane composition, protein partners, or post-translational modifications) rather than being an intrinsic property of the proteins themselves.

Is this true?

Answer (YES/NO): NO